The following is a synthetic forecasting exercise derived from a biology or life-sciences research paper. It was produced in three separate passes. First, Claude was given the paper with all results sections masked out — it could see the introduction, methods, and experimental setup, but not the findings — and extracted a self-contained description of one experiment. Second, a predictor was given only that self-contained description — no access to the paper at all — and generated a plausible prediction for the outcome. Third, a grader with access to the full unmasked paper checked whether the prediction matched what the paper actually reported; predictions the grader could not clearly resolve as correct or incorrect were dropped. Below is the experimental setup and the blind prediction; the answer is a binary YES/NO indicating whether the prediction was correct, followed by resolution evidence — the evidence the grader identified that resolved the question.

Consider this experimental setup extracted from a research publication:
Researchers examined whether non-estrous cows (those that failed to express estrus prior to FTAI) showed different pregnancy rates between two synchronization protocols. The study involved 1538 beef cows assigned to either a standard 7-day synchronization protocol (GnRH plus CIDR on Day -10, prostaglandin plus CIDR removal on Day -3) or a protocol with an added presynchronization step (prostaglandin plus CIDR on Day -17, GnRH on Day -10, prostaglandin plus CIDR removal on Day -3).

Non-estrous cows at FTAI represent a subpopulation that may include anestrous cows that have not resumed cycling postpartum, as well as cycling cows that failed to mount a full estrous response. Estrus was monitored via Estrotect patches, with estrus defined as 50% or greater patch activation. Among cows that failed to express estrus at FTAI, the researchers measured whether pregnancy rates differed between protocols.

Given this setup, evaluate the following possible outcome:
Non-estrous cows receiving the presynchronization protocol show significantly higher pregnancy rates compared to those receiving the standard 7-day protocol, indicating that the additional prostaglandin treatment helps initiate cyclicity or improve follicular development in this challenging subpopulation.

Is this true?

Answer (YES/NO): NO